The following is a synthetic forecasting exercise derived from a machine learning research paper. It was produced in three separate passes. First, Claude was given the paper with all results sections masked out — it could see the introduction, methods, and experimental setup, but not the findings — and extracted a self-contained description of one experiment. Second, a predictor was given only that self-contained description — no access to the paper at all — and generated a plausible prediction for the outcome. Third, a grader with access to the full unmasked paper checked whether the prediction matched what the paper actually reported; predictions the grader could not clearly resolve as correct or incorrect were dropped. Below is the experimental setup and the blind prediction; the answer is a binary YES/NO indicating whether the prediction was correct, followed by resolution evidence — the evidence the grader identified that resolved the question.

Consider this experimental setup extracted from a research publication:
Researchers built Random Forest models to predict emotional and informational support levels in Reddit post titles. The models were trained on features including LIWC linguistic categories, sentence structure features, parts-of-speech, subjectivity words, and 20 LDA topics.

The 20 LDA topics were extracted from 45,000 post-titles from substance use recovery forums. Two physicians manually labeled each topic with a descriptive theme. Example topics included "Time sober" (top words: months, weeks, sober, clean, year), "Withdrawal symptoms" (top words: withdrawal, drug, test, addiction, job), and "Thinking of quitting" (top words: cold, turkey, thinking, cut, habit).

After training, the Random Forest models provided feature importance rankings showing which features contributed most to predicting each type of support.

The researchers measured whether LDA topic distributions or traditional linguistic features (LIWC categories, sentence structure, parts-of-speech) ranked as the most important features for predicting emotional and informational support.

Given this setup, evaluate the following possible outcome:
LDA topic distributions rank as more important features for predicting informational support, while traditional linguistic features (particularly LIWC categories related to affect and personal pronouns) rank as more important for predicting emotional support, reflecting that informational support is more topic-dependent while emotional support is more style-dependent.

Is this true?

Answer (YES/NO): NO